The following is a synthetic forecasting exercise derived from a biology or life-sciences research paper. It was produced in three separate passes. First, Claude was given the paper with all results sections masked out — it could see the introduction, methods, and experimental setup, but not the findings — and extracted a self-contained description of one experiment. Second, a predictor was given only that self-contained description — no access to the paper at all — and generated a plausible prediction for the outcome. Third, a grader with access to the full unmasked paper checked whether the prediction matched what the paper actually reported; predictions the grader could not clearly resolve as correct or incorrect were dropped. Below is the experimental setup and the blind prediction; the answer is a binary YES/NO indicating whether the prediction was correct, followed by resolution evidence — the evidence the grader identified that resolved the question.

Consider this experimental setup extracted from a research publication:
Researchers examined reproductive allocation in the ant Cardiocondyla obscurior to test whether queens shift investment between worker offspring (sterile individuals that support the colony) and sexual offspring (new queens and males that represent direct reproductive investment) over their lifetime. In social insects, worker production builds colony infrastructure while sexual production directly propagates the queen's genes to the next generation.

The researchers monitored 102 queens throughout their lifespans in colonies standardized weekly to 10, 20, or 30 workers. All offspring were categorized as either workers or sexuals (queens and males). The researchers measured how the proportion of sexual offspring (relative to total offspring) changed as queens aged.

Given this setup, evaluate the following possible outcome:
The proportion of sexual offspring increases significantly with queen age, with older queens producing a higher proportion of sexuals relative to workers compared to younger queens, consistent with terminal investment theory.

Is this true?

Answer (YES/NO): NO